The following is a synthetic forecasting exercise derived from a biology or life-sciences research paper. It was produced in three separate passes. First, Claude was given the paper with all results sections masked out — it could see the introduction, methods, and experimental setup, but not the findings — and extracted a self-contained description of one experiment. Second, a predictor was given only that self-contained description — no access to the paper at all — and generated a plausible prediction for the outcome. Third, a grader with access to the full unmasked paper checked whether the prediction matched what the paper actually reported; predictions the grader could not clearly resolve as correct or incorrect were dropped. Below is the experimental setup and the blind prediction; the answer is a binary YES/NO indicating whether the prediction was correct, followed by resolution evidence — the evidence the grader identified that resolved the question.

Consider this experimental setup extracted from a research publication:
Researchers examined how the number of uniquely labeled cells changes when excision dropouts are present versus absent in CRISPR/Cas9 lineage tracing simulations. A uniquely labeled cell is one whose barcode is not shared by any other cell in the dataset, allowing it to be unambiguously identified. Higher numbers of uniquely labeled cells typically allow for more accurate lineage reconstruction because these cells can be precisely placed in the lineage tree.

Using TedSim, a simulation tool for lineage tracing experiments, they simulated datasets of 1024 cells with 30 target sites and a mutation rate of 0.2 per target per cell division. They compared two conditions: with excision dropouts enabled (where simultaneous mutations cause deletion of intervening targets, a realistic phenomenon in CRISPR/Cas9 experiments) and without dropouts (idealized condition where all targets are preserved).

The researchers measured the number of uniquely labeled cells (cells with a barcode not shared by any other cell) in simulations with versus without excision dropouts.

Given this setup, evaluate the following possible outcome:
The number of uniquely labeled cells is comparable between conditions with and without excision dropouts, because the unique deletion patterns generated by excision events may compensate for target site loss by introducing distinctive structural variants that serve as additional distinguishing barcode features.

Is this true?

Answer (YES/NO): NO